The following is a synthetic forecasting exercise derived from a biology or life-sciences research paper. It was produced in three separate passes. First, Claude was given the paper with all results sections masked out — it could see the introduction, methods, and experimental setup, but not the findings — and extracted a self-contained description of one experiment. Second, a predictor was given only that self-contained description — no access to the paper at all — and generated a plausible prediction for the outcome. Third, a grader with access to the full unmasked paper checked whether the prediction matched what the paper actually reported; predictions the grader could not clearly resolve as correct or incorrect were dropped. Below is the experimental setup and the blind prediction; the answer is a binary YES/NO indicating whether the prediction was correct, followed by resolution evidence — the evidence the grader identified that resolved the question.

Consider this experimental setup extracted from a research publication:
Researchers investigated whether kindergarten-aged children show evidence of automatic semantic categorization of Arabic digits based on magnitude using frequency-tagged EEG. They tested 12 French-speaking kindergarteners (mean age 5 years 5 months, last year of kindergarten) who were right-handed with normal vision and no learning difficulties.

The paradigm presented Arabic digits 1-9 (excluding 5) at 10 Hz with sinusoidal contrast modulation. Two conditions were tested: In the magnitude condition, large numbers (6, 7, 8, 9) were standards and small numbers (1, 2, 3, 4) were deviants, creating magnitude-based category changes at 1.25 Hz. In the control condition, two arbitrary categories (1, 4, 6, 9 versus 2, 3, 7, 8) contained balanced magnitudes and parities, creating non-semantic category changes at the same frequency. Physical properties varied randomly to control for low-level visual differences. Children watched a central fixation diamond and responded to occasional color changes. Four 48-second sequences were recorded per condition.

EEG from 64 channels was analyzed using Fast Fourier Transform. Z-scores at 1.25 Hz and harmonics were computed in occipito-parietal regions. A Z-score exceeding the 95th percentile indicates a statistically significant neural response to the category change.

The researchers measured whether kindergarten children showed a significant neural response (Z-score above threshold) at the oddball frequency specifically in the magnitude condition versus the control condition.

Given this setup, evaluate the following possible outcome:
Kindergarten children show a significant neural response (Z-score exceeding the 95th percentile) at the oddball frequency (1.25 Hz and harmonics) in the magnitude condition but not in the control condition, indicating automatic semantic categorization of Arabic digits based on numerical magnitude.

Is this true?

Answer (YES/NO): YES